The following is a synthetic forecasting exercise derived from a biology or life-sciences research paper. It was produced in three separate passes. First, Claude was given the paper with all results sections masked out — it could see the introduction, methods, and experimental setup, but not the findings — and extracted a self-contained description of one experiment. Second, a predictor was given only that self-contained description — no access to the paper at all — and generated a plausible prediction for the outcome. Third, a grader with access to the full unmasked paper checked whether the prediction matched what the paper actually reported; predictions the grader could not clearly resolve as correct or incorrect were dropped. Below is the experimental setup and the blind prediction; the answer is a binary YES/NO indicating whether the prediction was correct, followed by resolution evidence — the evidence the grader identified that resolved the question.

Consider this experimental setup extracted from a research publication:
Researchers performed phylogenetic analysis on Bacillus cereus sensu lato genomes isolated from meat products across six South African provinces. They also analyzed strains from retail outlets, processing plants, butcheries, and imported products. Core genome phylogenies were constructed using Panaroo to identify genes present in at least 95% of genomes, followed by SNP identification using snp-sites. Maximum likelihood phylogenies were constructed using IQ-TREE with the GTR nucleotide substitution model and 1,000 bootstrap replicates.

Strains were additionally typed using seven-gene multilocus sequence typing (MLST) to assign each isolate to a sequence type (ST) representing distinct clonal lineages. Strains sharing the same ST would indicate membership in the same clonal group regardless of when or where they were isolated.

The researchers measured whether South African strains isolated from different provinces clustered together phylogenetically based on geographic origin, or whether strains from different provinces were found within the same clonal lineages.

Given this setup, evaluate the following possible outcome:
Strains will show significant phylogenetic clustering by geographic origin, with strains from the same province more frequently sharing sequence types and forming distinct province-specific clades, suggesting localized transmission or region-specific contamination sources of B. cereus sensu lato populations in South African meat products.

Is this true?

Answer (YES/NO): NO